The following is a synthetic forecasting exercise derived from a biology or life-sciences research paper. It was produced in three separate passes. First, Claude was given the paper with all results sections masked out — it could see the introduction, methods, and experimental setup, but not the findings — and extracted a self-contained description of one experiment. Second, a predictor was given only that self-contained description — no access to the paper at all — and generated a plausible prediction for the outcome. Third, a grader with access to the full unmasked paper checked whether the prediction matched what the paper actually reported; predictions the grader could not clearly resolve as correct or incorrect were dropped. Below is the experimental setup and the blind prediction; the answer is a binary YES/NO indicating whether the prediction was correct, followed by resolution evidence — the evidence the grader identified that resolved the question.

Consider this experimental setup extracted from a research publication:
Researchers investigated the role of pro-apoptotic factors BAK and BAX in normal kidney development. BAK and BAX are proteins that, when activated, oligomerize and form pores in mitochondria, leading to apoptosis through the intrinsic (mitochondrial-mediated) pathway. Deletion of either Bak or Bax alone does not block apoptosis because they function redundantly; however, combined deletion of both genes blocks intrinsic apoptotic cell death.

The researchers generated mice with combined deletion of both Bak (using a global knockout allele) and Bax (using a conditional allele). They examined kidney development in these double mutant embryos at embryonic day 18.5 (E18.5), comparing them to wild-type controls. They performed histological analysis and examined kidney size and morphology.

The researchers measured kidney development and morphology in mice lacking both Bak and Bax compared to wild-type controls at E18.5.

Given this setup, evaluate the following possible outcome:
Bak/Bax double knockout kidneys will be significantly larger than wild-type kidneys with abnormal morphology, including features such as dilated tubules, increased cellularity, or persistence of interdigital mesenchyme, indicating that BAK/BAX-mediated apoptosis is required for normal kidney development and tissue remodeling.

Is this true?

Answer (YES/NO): NO